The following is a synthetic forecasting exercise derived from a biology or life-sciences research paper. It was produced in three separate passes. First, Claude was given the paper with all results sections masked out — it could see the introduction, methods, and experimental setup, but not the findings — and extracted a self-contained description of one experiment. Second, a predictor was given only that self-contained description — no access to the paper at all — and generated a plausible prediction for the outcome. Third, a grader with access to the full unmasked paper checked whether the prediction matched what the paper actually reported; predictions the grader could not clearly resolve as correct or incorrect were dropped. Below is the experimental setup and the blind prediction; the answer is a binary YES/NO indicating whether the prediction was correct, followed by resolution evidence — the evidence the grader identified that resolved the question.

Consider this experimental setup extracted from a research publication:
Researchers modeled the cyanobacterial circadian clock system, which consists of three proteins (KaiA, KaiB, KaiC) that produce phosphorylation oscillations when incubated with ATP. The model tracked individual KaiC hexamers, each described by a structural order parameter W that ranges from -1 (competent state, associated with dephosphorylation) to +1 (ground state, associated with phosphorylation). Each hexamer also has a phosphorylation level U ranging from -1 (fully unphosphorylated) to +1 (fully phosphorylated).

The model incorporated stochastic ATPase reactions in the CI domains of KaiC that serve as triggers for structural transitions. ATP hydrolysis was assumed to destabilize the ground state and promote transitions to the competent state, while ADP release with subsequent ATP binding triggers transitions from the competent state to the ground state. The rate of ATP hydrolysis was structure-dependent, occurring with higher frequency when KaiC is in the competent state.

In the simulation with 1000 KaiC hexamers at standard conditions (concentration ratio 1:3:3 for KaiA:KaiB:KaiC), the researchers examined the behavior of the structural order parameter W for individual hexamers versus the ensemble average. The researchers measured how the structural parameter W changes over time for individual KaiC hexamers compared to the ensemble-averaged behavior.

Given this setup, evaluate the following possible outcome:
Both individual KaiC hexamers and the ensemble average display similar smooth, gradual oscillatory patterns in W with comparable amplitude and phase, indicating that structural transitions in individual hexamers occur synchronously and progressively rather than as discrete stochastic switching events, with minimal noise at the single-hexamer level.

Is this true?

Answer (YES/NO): NO